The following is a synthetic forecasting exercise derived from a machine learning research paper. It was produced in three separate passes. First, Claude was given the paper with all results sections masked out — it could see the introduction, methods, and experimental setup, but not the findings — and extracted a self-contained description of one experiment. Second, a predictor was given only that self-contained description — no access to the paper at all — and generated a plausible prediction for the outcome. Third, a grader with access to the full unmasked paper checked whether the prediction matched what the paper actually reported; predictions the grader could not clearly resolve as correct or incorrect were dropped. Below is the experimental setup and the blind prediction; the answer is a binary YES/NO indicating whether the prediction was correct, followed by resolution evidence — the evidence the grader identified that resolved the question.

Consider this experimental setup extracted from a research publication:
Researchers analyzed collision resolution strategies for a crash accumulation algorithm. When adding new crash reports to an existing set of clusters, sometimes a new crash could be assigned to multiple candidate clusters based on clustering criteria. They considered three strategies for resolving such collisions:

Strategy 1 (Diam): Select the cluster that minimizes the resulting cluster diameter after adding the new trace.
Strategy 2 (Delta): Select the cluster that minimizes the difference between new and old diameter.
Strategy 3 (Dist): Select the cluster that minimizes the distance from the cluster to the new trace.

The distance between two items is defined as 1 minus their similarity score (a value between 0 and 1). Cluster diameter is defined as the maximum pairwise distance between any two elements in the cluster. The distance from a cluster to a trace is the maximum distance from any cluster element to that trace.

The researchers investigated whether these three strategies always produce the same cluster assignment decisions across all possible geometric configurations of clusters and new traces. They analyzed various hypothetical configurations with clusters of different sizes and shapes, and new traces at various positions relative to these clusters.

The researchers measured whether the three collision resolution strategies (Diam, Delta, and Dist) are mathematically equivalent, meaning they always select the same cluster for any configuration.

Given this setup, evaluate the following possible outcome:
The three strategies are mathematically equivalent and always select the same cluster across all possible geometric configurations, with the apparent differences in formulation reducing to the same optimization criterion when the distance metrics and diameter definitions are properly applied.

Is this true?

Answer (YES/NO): NO